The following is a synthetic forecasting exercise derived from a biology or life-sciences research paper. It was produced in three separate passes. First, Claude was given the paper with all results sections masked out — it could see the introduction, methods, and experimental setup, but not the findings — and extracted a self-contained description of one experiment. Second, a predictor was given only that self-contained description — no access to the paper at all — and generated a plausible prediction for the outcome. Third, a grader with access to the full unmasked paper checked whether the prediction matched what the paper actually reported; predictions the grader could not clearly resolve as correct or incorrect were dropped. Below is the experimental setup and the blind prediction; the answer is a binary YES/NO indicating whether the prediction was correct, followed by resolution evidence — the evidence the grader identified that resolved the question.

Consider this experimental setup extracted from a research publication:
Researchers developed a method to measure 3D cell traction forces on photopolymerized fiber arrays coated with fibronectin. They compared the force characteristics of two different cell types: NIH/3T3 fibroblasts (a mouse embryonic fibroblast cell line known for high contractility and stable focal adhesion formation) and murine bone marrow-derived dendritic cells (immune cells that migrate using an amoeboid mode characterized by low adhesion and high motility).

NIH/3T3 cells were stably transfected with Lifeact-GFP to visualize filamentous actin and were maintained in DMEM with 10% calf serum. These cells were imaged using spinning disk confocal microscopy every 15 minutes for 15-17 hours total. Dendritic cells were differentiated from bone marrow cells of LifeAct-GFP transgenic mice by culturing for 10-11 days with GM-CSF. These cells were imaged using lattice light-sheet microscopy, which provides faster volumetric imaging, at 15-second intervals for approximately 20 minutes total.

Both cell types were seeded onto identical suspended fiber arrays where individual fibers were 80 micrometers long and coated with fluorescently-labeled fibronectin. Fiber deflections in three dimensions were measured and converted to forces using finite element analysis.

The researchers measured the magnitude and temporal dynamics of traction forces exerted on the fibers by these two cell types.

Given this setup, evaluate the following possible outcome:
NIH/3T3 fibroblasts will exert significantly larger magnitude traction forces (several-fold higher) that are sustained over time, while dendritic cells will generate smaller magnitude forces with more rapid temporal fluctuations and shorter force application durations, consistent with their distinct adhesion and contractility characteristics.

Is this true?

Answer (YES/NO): YES